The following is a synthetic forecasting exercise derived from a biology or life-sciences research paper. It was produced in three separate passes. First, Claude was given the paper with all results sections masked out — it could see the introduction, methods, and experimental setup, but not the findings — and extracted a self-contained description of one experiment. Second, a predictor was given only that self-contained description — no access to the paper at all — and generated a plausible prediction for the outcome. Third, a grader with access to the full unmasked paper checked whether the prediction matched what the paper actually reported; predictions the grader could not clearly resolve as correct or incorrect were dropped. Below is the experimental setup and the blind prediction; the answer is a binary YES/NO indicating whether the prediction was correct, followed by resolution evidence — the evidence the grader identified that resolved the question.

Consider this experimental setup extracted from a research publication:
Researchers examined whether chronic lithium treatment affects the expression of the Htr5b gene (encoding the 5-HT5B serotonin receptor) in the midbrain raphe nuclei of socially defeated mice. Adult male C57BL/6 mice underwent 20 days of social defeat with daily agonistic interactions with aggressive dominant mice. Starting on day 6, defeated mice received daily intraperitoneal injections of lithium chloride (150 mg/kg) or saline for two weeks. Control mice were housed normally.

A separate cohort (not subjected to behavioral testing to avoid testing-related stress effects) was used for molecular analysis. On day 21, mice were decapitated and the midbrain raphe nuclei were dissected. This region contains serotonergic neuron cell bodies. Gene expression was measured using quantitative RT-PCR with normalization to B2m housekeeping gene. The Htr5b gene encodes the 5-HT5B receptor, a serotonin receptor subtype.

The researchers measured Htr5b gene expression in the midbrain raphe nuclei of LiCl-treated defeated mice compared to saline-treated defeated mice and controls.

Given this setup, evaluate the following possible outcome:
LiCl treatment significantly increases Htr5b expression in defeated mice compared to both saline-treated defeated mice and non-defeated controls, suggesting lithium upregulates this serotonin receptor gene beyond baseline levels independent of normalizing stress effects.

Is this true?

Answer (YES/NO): YES